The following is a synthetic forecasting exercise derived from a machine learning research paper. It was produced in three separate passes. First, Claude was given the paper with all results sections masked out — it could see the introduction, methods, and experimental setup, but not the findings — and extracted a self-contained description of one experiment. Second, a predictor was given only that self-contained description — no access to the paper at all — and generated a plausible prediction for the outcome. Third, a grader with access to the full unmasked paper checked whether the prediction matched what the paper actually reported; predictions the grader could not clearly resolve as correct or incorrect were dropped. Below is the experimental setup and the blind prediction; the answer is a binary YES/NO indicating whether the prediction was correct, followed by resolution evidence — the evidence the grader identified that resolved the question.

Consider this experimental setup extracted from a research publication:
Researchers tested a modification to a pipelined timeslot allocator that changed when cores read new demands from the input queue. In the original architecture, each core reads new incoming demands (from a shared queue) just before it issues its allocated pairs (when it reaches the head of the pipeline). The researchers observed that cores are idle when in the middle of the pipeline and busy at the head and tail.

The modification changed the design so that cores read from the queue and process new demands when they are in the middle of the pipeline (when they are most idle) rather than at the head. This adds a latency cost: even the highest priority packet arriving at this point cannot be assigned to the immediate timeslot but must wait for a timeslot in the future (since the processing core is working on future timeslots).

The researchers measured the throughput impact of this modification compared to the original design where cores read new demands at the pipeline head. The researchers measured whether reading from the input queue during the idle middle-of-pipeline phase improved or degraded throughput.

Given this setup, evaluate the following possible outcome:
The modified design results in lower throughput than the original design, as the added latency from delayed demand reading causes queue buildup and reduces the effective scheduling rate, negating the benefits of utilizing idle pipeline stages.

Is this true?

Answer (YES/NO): NO